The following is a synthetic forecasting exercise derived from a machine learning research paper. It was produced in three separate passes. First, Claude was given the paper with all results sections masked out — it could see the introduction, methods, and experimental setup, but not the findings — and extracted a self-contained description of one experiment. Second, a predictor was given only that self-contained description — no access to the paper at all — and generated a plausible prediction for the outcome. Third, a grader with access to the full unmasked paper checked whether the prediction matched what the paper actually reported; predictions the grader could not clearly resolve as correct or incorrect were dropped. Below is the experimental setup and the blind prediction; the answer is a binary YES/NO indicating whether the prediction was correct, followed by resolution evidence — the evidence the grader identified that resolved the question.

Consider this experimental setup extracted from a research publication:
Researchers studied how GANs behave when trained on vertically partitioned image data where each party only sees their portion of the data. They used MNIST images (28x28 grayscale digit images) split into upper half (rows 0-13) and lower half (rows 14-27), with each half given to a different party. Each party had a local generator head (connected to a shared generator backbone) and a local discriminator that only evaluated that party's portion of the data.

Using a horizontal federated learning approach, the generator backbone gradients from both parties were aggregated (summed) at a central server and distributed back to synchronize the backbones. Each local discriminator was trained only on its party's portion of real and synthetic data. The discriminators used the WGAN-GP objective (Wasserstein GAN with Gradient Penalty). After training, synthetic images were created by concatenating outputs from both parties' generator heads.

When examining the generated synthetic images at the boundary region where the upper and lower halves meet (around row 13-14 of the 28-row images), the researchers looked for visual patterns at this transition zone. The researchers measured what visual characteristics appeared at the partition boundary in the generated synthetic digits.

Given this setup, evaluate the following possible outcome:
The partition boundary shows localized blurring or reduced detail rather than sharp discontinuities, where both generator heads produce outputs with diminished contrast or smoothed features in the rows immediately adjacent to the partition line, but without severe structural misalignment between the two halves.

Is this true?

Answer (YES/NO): NO